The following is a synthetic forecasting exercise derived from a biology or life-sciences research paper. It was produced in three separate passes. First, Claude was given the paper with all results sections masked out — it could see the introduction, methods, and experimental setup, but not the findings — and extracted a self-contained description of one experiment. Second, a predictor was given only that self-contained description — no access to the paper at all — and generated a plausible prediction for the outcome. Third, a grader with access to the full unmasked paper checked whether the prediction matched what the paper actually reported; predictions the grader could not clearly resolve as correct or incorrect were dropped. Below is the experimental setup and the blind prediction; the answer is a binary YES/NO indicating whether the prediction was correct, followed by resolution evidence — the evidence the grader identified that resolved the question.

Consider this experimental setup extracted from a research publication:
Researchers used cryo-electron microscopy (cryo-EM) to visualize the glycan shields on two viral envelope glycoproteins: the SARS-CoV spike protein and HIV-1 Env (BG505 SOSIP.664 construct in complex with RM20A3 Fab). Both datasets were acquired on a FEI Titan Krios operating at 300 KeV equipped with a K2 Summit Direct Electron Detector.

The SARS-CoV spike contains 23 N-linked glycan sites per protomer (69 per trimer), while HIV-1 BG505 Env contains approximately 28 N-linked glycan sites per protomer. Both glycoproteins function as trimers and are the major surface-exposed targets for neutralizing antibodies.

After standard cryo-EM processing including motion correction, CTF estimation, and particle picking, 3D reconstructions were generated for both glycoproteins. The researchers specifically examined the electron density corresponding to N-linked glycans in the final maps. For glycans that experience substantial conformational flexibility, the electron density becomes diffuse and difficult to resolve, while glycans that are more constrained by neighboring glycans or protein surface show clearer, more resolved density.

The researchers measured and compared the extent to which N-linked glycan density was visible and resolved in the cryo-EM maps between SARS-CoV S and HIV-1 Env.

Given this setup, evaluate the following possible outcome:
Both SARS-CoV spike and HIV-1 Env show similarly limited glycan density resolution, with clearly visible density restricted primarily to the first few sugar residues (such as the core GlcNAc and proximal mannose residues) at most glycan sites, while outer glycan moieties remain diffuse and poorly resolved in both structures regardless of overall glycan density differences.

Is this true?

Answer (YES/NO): NO